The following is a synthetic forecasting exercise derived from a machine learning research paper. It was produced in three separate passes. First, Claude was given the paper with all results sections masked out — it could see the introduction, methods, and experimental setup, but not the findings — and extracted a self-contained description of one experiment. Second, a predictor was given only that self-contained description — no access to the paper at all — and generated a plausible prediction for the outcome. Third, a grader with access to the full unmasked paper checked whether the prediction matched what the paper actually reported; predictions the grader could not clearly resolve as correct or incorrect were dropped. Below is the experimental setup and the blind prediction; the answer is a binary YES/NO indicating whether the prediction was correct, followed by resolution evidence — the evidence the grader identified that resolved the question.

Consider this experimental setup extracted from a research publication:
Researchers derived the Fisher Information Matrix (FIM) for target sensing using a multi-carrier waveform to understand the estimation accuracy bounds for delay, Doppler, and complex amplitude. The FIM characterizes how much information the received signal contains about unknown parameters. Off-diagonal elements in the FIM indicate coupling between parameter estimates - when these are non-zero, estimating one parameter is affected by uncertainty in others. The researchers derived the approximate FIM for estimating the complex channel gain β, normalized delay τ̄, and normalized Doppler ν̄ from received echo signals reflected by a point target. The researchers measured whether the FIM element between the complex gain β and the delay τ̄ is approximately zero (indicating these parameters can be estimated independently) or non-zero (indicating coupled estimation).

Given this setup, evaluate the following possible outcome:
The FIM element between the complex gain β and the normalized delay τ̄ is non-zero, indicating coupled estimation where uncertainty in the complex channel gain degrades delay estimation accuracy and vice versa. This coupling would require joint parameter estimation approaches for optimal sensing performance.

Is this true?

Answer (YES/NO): NO